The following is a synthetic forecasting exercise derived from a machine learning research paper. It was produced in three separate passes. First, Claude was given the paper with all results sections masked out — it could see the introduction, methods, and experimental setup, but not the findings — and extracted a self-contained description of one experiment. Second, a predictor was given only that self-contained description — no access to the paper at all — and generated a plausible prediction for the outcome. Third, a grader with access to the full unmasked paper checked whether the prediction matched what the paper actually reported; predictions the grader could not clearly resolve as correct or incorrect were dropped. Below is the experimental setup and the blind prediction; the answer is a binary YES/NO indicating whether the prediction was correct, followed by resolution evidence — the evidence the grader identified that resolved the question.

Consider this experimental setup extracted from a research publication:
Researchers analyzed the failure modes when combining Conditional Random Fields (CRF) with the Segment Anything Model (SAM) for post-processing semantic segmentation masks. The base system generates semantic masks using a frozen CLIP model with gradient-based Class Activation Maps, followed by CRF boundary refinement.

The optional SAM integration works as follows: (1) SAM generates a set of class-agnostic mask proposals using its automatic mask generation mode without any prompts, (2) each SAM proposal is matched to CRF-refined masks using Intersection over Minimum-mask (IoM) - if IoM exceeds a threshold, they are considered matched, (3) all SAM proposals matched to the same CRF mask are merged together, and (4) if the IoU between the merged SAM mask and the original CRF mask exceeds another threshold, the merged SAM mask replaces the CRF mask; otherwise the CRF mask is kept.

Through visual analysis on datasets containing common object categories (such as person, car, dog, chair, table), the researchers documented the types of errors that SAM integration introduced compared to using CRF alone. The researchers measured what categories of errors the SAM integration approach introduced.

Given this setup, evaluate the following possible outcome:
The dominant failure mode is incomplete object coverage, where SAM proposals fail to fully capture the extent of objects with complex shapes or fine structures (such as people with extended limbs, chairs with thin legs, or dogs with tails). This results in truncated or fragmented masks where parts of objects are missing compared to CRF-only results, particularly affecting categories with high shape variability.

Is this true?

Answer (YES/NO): NO